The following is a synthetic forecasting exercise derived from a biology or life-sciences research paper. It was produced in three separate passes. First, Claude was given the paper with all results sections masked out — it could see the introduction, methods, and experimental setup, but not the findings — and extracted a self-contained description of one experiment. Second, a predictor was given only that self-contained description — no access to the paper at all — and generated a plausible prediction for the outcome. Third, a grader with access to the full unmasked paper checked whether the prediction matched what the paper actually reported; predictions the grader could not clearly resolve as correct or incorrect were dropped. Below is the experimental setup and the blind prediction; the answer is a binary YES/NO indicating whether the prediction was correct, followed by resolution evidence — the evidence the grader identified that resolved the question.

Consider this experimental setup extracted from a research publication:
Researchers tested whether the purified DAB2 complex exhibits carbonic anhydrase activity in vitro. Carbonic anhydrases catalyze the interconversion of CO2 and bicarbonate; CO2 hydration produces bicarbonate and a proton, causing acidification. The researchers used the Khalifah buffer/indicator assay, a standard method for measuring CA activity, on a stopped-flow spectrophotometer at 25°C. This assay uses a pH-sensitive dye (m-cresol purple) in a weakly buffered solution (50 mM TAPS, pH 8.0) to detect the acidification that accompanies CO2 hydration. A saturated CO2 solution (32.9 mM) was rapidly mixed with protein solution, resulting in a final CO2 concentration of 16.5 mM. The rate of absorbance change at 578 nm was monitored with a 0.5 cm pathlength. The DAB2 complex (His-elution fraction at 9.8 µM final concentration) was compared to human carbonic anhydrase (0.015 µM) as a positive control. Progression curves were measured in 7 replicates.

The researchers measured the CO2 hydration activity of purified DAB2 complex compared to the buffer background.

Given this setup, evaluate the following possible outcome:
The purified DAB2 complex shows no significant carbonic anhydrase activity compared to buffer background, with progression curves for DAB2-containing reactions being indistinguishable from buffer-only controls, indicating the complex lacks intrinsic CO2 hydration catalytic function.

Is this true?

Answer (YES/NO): YES